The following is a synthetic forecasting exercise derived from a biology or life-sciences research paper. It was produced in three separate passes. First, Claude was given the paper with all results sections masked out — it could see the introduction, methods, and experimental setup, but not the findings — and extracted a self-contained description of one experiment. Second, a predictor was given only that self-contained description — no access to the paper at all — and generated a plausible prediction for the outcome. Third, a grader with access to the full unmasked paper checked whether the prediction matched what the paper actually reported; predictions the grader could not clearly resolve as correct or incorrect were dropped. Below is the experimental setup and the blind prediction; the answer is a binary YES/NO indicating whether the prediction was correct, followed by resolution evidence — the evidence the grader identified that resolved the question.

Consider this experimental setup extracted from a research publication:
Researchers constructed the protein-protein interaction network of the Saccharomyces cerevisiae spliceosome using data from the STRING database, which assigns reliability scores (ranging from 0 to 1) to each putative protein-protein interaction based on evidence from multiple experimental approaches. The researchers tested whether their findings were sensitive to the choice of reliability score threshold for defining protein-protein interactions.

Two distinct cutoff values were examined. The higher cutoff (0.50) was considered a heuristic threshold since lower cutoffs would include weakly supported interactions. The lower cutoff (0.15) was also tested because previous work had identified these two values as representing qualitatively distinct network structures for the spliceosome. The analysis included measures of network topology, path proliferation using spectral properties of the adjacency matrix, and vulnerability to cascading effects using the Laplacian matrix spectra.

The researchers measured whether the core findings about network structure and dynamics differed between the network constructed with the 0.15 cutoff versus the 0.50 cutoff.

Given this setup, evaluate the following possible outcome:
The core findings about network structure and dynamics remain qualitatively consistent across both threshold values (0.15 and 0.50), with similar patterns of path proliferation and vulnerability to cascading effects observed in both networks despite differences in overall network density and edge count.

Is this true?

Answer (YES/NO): YES